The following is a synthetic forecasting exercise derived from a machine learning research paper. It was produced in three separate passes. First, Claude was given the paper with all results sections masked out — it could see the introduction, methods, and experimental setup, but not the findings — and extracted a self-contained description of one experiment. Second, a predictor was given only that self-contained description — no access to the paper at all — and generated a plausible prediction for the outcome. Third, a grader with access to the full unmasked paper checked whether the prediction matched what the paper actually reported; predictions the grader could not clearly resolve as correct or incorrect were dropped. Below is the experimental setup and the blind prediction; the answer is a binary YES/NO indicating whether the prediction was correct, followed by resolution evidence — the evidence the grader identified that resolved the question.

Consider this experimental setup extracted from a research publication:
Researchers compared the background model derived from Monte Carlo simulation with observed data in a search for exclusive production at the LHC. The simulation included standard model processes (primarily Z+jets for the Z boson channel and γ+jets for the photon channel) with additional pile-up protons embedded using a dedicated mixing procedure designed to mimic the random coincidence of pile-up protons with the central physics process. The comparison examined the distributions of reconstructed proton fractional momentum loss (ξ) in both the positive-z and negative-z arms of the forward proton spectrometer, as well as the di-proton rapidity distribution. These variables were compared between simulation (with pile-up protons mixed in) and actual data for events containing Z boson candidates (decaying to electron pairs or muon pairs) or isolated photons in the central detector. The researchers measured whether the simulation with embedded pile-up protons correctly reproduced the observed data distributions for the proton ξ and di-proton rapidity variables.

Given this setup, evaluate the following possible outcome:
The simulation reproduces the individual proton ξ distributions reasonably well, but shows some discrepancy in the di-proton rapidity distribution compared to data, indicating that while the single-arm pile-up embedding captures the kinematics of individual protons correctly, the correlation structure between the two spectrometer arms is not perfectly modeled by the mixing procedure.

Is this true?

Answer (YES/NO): NO